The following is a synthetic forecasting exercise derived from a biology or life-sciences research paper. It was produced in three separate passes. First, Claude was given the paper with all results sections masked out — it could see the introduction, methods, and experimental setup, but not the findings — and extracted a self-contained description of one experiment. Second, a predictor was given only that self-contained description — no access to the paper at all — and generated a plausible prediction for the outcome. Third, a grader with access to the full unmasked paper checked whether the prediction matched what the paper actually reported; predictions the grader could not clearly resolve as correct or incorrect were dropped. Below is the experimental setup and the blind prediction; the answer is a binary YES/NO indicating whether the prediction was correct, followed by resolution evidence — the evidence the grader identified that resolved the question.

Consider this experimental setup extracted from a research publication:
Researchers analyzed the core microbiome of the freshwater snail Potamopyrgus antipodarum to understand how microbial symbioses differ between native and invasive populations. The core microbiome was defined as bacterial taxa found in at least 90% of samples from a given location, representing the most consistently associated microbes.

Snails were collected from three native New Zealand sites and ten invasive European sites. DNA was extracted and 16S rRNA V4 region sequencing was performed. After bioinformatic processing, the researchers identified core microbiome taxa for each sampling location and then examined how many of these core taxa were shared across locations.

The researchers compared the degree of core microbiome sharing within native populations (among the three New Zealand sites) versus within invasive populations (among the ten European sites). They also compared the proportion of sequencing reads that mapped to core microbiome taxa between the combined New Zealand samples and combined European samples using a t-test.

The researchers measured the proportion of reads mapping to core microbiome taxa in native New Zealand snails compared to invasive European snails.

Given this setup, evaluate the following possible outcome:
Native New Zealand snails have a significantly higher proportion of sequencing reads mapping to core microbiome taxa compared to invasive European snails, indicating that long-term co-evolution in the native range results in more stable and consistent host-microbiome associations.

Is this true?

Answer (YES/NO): YES